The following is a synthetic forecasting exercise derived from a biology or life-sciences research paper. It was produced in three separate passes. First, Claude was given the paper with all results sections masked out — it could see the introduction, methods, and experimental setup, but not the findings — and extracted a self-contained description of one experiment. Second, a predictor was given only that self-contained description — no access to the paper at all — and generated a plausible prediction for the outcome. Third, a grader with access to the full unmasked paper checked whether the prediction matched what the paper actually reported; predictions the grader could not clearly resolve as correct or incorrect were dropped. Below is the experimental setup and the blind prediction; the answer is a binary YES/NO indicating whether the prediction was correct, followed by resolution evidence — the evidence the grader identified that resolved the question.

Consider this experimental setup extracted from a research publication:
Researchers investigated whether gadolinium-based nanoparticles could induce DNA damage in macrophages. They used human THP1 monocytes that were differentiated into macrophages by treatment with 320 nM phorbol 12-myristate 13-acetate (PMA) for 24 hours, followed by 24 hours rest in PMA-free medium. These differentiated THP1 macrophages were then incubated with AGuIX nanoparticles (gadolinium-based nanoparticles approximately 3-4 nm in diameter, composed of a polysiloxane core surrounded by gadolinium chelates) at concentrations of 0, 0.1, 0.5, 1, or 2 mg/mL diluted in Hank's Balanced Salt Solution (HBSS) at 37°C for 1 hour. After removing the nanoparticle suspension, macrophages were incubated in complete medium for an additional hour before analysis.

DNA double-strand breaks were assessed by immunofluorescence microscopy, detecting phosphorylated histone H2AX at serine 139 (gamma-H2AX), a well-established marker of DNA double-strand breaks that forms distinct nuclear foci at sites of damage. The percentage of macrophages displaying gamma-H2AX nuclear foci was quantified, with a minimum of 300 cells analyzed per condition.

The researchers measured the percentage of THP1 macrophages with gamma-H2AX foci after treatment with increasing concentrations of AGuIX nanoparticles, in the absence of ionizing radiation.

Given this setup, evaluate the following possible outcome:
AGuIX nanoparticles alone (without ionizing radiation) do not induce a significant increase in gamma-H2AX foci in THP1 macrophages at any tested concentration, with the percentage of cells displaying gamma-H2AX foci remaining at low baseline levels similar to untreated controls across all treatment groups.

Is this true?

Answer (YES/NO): NO